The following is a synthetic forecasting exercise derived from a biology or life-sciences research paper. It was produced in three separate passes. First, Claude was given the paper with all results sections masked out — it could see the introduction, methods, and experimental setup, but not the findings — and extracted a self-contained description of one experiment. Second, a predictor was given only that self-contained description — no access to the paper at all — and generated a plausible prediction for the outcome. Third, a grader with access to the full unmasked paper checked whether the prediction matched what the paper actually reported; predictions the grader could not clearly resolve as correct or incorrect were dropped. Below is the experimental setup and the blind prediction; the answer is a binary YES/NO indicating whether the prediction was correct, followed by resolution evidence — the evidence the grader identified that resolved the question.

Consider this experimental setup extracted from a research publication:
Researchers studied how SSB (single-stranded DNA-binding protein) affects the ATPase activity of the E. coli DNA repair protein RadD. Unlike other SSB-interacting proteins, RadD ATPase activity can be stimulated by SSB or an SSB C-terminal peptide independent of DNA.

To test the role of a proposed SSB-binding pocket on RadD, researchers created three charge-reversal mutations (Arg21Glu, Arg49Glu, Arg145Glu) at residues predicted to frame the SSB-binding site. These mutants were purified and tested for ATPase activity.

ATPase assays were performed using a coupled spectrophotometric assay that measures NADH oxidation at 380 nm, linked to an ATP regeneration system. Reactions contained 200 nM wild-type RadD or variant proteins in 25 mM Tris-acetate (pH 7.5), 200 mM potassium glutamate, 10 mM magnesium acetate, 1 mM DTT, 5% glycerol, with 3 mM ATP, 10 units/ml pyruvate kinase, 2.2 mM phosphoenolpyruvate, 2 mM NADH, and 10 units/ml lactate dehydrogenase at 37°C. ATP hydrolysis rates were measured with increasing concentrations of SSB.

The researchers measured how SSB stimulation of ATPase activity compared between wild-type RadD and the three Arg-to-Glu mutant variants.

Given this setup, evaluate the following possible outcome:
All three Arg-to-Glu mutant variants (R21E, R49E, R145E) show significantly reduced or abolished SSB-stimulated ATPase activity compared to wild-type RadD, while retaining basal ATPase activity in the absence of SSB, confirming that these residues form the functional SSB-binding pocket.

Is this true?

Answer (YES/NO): YES